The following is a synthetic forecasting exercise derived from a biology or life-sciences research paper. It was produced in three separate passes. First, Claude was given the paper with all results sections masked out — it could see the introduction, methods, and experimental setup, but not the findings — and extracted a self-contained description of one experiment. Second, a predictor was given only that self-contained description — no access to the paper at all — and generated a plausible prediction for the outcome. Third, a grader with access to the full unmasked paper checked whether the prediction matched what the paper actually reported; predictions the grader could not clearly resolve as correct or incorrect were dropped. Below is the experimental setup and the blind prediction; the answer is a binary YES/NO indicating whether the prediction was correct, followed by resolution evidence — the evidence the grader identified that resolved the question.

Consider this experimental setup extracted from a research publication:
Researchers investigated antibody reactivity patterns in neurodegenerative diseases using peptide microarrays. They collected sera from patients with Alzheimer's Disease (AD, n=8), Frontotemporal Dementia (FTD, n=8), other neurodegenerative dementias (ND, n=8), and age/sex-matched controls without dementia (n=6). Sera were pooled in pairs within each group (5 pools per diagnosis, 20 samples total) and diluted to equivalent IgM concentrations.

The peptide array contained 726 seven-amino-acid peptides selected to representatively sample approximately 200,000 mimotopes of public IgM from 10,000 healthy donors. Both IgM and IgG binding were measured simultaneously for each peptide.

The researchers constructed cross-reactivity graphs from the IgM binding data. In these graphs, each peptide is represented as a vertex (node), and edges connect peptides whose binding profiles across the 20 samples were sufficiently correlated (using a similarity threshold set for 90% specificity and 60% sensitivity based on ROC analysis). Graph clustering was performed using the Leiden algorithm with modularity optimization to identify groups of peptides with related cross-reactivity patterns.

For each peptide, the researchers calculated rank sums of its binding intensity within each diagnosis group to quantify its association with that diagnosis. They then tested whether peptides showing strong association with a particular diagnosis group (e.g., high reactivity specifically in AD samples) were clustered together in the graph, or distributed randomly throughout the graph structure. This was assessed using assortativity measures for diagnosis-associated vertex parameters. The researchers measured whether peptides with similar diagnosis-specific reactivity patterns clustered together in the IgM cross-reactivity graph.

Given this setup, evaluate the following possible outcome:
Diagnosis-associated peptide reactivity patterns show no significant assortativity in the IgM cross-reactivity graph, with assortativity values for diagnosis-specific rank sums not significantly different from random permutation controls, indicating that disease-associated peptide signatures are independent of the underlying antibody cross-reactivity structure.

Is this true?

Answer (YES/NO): NO